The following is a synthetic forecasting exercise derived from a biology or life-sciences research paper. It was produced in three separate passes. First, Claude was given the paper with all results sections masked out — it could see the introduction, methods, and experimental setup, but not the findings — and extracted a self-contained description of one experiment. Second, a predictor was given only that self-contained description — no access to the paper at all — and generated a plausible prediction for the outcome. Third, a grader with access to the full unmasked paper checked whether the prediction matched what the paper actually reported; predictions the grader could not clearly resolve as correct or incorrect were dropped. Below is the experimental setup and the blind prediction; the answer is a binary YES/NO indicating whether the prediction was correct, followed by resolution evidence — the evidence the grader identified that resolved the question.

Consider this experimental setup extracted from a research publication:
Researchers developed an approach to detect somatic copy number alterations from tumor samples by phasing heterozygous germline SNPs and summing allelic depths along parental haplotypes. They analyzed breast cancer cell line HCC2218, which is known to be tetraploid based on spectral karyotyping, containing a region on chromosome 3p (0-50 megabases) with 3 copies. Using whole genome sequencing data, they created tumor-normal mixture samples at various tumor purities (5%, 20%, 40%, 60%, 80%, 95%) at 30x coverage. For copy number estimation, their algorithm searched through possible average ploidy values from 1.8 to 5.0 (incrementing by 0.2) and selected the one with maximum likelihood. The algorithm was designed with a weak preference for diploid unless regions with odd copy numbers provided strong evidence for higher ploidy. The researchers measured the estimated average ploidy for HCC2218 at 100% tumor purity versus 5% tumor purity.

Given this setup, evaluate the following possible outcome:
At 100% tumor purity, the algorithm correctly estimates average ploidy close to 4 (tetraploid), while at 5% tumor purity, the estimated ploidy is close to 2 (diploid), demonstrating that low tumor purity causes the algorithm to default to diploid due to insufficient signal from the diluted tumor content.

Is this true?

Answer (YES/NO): YES